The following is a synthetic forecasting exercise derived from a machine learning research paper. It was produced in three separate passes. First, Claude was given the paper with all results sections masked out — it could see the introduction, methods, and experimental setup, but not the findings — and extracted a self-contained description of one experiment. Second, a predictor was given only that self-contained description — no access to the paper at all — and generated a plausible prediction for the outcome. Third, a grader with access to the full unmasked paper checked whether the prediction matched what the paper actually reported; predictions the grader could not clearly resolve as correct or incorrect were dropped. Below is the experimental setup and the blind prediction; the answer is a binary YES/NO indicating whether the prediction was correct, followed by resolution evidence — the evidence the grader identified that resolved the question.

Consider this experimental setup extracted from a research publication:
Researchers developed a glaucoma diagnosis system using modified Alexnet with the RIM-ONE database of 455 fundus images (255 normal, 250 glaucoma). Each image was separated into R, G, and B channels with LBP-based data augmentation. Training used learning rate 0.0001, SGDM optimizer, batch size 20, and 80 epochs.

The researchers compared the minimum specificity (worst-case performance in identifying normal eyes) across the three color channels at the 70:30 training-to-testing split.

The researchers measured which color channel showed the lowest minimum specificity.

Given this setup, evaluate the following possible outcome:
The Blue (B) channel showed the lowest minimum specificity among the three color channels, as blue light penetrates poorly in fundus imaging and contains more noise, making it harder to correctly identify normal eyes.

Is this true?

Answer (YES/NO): NO